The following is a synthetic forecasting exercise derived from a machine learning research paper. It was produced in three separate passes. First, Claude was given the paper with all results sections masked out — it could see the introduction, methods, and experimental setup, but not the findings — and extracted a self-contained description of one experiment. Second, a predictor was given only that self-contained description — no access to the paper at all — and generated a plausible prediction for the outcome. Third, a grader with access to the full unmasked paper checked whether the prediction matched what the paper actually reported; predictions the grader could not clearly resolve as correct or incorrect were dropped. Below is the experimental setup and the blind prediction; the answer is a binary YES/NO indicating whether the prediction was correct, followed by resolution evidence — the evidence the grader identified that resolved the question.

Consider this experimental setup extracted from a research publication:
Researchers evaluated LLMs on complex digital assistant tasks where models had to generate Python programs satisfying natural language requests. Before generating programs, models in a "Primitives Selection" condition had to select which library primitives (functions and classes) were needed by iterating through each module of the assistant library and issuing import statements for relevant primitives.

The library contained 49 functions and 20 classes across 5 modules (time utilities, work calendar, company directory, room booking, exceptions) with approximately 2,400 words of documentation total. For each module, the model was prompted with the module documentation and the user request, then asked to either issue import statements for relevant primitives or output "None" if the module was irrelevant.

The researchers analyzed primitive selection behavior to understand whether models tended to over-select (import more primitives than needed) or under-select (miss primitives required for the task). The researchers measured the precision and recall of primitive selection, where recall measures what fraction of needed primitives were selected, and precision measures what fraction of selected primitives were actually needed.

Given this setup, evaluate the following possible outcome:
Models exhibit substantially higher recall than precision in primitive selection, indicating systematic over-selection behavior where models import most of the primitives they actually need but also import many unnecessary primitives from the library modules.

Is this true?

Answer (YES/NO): NO